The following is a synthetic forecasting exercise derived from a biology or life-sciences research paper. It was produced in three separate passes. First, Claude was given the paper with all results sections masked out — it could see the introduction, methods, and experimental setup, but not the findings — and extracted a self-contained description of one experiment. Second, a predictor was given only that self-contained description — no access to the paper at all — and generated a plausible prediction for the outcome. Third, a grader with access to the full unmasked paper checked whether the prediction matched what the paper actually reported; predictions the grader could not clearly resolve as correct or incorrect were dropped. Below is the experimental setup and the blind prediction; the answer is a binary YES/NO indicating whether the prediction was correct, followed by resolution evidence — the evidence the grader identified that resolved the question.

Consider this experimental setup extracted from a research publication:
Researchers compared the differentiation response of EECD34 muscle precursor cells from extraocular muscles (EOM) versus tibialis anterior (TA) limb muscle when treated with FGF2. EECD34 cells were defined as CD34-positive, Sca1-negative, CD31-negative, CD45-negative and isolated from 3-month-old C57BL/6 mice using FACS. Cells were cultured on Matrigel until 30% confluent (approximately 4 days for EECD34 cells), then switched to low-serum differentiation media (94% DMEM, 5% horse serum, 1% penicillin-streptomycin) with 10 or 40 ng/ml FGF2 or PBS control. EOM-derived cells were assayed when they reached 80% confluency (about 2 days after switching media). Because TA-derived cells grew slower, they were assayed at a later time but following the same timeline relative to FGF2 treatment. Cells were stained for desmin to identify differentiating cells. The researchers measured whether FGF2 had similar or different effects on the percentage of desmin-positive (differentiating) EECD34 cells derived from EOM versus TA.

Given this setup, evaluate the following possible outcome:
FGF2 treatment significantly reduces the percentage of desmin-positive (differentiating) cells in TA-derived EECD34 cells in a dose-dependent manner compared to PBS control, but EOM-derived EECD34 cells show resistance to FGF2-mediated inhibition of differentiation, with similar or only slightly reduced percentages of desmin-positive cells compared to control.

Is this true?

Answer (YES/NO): NO